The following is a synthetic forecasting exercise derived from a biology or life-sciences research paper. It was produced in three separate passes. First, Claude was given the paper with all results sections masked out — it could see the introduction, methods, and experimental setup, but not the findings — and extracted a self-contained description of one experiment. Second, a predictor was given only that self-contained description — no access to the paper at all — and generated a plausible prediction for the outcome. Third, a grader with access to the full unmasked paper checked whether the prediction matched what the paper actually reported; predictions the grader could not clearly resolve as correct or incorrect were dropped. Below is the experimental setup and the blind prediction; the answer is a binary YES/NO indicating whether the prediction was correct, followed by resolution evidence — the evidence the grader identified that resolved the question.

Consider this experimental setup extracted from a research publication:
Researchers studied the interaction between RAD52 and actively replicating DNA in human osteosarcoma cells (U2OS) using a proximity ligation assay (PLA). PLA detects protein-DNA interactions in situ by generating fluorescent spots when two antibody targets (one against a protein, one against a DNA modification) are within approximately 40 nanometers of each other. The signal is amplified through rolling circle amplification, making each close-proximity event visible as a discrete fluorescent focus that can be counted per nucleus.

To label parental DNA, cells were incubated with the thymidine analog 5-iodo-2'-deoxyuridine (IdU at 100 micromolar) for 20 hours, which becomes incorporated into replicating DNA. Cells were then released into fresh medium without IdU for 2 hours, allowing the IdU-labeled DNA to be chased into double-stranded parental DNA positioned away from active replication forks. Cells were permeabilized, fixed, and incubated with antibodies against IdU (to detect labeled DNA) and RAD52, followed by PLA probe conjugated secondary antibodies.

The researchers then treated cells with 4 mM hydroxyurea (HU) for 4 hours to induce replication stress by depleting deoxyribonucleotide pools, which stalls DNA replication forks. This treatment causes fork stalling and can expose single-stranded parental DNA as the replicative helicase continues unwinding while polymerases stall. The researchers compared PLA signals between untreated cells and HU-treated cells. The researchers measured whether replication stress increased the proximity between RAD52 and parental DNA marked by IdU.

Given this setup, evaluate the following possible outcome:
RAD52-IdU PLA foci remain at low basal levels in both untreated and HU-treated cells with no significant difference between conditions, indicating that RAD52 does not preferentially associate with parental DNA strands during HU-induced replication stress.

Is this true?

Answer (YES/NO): NO